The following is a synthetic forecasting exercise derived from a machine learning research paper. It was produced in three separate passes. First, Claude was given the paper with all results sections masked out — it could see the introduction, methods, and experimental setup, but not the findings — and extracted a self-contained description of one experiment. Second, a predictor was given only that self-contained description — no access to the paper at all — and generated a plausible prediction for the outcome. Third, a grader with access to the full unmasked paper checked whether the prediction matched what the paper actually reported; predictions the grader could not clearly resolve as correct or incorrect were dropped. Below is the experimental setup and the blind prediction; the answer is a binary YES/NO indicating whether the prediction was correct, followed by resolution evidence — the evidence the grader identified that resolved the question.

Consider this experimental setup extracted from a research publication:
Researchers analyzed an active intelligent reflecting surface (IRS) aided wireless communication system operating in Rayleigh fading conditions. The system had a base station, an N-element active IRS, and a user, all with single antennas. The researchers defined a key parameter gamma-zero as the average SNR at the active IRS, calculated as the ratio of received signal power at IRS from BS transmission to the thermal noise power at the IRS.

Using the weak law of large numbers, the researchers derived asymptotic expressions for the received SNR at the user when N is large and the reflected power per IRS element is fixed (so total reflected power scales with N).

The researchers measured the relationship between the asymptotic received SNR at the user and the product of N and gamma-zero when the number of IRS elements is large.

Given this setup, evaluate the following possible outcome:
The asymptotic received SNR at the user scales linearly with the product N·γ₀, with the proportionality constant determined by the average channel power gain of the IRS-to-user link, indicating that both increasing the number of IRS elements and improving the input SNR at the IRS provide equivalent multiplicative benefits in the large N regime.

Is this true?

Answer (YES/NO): NO